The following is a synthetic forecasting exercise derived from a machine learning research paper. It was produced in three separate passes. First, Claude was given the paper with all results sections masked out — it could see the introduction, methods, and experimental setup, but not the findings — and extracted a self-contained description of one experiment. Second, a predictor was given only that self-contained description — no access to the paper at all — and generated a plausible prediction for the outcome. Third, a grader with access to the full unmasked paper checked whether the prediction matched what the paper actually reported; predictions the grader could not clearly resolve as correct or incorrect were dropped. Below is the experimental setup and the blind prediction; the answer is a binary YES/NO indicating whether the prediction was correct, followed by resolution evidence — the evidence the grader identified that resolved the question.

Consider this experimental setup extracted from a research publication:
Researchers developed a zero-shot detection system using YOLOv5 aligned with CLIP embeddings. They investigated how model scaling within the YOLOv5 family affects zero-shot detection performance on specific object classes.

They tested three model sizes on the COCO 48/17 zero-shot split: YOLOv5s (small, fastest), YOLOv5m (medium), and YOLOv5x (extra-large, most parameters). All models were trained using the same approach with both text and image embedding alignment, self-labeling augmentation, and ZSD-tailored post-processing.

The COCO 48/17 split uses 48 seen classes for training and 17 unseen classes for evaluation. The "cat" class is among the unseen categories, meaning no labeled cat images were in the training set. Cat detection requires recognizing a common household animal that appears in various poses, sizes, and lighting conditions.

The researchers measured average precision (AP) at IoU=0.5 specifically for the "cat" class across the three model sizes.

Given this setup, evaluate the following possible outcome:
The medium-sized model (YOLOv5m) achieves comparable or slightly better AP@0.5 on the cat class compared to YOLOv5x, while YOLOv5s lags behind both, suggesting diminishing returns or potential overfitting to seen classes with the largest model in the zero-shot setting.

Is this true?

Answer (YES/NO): NO